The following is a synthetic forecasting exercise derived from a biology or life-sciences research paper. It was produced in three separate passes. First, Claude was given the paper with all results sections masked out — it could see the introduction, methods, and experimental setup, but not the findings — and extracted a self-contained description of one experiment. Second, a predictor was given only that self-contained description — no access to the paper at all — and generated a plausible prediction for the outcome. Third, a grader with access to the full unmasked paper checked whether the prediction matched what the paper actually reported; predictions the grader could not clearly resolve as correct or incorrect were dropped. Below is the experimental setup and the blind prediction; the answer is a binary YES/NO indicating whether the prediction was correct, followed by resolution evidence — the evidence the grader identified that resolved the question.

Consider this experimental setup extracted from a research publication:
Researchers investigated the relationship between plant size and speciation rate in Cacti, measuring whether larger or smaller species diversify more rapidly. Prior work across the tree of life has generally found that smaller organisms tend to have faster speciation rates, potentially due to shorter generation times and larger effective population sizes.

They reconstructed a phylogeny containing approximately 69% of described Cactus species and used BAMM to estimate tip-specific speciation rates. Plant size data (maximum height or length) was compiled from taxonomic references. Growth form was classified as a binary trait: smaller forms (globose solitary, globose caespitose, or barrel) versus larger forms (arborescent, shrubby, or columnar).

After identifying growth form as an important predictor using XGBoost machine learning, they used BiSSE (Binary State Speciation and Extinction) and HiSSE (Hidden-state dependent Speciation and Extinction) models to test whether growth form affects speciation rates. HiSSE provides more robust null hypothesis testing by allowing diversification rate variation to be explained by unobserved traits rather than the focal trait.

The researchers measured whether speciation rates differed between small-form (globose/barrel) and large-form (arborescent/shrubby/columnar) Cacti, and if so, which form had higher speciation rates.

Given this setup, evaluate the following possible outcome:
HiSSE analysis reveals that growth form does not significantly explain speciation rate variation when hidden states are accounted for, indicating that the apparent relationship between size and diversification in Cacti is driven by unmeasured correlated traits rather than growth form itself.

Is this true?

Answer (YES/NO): YES